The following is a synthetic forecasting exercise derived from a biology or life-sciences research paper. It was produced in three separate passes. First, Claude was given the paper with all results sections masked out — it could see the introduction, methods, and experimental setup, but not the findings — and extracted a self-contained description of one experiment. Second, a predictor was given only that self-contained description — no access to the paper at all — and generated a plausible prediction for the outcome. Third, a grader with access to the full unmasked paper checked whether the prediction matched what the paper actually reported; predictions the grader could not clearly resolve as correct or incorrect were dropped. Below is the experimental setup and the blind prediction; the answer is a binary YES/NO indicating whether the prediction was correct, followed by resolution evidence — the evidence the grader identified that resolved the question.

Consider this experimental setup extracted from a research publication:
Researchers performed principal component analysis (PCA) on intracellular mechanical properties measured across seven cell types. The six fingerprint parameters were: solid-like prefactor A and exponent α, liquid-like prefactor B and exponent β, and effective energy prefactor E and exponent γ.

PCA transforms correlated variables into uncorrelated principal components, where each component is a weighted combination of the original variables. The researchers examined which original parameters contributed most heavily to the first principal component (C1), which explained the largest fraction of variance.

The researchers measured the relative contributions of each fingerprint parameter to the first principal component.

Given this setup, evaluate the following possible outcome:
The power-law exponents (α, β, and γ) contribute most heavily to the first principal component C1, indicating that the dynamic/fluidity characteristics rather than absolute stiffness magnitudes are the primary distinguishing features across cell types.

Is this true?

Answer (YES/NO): NO